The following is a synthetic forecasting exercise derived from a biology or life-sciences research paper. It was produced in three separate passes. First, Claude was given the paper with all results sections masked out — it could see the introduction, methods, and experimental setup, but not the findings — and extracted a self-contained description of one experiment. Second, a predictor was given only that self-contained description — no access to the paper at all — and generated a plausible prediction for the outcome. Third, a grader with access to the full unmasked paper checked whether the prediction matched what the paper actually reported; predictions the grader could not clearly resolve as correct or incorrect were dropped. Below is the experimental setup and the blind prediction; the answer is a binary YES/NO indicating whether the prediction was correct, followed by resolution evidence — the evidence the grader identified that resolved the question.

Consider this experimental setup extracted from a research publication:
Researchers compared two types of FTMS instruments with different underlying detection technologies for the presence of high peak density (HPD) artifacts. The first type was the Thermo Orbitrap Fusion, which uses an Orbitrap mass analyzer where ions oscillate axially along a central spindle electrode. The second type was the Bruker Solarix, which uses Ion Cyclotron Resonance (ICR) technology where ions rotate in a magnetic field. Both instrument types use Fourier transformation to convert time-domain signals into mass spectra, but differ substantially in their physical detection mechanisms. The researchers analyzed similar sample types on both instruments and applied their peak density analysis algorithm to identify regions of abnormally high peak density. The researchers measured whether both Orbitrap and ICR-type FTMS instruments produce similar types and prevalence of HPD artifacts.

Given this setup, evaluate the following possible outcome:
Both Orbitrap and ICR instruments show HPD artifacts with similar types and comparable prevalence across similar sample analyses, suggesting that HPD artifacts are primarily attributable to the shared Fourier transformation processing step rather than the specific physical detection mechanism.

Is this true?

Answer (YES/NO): NO